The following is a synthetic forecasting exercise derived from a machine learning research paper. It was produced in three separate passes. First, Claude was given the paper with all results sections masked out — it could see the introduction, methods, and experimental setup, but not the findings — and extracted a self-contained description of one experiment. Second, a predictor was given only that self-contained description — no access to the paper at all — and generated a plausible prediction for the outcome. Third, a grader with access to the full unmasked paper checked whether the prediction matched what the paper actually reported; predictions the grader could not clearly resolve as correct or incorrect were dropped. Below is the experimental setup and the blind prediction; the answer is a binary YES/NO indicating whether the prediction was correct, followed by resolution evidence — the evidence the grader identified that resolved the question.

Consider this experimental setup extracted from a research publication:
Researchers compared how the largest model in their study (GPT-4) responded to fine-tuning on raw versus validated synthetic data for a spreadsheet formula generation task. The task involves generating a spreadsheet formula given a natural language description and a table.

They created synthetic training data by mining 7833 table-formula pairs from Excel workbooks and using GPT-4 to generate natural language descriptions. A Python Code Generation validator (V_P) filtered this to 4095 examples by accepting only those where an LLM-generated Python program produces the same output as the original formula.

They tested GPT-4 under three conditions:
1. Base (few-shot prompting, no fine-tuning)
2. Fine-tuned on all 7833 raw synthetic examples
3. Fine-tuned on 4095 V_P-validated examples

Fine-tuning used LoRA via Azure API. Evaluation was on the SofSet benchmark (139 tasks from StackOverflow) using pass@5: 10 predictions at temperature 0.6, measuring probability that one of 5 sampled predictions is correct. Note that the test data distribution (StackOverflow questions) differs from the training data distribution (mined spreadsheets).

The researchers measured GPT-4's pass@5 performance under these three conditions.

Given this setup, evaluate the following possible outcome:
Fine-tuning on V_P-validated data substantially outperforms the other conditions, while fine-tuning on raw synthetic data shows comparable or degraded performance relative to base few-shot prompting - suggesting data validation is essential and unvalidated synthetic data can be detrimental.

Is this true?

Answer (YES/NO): YES